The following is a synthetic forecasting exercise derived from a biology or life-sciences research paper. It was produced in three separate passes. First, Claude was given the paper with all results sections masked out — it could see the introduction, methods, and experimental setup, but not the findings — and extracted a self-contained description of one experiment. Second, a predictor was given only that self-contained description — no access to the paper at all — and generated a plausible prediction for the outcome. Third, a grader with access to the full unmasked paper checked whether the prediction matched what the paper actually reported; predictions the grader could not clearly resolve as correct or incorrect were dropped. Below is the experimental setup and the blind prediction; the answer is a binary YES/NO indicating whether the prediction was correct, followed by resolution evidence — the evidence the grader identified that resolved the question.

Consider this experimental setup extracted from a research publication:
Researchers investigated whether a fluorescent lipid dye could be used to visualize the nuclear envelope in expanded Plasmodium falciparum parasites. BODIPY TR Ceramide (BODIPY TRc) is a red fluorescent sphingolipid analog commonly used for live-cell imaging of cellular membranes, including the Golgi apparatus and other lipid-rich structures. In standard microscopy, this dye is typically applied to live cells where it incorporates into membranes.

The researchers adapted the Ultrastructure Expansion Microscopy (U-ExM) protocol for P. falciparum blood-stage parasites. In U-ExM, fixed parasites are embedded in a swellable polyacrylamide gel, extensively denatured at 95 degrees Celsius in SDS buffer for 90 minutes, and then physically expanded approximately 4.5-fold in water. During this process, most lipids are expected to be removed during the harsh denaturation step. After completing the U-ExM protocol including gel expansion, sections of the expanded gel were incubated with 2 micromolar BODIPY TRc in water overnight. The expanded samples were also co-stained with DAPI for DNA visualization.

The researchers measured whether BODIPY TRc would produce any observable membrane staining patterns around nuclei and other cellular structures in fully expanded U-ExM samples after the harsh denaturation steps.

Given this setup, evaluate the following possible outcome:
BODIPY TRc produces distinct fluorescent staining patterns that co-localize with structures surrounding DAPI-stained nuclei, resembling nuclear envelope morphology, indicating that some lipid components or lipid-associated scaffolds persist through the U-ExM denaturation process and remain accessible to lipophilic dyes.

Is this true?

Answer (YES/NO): YES